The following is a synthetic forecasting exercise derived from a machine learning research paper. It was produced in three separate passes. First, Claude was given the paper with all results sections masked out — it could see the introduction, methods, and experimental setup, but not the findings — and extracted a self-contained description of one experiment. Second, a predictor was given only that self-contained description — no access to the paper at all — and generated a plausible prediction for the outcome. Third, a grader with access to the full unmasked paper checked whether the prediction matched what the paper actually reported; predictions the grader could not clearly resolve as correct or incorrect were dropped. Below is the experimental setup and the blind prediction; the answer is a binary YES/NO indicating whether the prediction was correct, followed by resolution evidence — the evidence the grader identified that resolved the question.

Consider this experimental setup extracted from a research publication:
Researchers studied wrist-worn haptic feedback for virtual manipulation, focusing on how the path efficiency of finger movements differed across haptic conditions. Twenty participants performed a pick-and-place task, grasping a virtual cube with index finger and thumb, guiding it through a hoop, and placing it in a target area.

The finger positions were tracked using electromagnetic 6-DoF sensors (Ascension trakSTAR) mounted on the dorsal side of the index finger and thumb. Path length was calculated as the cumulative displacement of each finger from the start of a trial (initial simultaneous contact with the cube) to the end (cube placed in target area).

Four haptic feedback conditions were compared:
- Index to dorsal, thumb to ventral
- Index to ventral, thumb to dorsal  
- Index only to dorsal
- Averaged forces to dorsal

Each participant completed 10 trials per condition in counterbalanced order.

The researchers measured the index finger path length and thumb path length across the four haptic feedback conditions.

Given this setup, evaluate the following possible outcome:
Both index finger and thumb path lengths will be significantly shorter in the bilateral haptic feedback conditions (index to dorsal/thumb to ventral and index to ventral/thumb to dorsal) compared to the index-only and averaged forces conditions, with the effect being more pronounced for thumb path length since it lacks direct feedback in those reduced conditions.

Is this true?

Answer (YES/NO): NO